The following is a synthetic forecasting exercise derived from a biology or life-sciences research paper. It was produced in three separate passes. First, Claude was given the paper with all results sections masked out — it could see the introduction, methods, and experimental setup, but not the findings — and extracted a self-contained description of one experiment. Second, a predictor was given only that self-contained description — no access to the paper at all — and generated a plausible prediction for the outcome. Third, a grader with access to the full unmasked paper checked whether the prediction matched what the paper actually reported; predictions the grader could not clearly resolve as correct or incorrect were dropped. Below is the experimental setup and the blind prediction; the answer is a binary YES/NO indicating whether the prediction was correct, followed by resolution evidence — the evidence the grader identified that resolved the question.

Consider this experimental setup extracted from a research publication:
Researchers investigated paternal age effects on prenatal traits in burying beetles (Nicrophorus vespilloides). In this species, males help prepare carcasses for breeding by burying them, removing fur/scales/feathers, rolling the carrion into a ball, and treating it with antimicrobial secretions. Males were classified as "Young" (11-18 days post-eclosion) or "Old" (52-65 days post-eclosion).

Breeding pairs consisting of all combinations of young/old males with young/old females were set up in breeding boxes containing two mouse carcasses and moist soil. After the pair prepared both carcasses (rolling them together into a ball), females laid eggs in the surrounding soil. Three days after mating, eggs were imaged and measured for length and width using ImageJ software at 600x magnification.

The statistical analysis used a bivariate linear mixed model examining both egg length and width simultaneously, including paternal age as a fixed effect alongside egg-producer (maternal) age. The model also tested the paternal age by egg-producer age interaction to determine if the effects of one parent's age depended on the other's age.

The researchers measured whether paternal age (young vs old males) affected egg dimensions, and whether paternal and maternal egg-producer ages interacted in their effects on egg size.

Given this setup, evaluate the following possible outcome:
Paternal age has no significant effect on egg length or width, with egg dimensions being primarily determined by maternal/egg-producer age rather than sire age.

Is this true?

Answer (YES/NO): NO